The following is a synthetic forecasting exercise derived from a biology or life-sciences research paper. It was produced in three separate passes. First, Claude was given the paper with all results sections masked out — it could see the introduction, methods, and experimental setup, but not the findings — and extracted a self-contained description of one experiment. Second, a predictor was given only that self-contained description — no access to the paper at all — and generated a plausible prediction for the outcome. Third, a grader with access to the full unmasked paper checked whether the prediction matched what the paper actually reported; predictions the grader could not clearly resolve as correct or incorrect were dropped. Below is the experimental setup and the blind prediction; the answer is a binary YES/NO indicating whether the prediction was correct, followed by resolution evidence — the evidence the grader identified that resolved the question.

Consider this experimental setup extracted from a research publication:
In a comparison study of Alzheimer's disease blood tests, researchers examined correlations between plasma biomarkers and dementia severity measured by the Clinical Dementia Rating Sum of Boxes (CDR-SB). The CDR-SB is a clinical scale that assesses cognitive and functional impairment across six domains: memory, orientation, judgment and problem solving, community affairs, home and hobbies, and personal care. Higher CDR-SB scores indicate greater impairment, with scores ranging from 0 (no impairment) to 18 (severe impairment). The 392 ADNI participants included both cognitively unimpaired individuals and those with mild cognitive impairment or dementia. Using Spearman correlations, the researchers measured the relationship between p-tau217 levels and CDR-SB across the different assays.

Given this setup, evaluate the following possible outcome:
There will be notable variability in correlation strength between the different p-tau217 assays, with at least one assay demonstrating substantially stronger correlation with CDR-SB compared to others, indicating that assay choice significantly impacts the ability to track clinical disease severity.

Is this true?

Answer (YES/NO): NO